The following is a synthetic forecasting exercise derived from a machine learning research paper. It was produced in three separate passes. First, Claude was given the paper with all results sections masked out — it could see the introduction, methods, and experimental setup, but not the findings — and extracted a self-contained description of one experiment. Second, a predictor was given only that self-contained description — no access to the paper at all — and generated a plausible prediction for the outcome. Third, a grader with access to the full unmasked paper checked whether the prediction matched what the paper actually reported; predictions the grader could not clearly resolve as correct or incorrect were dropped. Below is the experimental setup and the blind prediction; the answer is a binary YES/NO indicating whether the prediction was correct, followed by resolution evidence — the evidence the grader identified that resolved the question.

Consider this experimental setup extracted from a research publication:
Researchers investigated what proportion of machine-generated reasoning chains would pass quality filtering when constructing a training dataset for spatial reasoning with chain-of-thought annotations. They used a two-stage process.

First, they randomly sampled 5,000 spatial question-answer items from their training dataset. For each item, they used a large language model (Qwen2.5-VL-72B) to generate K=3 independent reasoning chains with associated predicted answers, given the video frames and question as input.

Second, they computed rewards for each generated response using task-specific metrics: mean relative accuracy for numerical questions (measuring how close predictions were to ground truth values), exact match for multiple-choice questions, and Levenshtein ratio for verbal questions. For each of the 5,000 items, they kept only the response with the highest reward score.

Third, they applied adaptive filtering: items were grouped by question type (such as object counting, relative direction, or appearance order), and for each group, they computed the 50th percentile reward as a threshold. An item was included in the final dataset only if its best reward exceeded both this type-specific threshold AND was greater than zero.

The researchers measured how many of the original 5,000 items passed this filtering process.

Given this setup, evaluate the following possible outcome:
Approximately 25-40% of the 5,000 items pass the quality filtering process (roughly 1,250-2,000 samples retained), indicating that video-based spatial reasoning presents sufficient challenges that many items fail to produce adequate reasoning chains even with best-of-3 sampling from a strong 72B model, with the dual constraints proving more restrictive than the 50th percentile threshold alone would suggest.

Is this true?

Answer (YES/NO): NO